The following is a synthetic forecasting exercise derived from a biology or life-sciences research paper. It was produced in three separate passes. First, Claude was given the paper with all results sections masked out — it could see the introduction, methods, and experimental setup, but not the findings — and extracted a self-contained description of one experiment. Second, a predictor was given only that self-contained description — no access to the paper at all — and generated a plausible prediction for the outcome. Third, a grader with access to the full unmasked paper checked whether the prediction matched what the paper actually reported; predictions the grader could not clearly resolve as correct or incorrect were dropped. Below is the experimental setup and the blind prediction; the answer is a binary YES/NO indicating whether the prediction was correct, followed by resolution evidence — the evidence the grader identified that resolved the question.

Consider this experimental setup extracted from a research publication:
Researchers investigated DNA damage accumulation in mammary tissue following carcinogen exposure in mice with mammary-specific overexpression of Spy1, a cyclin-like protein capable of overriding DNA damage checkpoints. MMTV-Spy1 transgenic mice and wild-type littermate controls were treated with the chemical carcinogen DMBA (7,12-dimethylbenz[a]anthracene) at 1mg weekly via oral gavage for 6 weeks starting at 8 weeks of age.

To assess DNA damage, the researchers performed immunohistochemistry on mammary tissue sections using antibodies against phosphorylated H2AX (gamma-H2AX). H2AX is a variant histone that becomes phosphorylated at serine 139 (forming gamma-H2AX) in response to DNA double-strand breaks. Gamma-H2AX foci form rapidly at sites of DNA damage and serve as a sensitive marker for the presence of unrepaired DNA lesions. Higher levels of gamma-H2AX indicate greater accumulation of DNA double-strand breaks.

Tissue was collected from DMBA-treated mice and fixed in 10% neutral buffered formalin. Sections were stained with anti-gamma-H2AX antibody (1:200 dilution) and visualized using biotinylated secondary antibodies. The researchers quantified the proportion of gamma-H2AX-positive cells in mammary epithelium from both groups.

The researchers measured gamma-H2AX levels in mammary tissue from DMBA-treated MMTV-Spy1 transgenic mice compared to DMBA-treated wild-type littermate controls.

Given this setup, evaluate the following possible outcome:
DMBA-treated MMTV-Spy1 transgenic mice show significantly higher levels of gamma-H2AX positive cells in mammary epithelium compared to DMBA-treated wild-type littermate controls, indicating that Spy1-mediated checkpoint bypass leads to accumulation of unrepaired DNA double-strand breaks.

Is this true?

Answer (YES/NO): YES